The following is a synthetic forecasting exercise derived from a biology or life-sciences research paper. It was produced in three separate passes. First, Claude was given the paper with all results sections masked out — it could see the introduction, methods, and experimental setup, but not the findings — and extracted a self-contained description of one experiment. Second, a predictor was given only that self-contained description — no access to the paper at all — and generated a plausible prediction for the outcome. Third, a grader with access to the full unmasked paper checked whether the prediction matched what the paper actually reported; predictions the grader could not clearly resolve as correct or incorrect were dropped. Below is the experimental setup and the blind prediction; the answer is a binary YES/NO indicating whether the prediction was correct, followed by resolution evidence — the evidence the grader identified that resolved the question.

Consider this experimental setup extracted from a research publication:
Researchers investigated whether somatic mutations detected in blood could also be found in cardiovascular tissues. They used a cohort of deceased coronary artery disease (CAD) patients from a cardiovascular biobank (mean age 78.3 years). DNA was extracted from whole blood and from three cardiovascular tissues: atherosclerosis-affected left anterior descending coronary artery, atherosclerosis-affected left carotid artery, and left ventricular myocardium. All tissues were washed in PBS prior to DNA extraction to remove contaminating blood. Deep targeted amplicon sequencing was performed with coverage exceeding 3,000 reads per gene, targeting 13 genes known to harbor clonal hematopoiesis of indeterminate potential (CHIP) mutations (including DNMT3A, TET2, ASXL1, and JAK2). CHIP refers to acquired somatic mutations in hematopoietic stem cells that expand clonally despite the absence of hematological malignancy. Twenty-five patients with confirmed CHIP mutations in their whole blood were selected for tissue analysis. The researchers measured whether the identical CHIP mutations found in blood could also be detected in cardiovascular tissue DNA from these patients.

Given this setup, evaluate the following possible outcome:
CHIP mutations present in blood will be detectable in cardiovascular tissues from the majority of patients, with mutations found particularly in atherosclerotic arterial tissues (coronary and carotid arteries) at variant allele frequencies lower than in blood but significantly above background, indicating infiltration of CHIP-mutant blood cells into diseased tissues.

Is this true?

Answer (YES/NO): NO